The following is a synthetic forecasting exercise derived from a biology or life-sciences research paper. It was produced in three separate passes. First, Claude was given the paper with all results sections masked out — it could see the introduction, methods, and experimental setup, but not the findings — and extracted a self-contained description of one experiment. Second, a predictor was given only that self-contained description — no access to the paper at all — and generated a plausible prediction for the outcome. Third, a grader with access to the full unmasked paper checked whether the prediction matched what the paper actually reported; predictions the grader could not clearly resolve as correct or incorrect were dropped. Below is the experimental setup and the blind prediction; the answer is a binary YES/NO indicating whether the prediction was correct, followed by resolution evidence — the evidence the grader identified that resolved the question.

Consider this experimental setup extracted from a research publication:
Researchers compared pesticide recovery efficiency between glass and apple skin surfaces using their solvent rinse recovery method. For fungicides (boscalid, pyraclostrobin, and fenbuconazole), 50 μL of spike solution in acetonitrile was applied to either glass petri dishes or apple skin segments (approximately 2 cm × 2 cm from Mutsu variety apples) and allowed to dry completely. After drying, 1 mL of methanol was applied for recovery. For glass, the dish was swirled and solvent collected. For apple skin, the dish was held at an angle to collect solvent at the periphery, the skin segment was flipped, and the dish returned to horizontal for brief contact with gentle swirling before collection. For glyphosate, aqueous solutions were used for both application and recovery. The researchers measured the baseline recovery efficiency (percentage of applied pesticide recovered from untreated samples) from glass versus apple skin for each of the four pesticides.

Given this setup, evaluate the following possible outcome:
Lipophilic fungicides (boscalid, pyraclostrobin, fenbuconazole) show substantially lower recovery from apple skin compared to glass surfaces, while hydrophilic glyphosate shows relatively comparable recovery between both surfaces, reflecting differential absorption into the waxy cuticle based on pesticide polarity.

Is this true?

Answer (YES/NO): YES